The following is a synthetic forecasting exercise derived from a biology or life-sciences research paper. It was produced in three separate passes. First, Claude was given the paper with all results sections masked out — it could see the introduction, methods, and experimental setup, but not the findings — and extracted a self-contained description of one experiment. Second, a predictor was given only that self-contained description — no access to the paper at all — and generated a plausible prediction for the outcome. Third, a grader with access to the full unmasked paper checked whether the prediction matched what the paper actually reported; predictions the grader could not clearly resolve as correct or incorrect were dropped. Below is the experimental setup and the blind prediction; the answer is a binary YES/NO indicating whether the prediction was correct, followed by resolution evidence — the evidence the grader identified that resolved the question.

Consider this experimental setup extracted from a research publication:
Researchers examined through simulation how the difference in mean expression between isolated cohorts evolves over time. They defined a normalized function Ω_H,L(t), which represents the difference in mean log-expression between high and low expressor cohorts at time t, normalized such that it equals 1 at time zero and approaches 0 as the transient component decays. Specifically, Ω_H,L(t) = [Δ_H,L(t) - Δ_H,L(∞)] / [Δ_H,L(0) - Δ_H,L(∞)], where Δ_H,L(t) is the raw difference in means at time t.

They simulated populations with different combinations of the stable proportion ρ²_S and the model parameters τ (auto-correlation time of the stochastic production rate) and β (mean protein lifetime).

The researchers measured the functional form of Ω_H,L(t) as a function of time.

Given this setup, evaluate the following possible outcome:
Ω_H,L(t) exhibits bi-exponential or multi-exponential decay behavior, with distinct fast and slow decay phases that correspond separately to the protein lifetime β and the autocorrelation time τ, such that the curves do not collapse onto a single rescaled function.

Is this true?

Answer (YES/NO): NO